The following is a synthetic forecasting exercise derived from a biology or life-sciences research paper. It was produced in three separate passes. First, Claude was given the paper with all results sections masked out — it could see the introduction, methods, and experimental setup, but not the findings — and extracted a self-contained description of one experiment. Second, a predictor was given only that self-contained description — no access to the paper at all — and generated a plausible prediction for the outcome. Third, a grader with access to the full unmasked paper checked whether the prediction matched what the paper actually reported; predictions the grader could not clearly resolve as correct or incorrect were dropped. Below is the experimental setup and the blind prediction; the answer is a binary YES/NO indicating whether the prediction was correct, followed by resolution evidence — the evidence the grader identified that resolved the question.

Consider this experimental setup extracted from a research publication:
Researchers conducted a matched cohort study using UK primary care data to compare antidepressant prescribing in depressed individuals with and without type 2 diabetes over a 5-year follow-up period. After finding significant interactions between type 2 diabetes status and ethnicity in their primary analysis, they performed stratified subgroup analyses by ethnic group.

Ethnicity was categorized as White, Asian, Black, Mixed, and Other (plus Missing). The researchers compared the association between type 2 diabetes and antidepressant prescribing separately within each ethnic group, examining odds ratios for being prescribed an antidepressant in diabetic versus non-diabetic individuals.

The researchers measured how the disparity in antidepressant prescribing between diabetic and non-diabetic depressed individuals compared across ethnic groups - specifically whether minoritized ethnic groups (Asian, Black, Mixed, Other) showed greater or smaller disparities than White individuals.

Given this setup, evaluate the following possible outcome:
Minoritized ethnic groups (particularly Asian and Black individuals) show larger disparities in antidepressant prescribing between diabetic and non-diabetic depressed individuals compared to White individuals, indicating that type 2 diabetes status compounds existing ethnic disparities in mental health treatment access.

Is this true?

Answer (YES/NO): YES